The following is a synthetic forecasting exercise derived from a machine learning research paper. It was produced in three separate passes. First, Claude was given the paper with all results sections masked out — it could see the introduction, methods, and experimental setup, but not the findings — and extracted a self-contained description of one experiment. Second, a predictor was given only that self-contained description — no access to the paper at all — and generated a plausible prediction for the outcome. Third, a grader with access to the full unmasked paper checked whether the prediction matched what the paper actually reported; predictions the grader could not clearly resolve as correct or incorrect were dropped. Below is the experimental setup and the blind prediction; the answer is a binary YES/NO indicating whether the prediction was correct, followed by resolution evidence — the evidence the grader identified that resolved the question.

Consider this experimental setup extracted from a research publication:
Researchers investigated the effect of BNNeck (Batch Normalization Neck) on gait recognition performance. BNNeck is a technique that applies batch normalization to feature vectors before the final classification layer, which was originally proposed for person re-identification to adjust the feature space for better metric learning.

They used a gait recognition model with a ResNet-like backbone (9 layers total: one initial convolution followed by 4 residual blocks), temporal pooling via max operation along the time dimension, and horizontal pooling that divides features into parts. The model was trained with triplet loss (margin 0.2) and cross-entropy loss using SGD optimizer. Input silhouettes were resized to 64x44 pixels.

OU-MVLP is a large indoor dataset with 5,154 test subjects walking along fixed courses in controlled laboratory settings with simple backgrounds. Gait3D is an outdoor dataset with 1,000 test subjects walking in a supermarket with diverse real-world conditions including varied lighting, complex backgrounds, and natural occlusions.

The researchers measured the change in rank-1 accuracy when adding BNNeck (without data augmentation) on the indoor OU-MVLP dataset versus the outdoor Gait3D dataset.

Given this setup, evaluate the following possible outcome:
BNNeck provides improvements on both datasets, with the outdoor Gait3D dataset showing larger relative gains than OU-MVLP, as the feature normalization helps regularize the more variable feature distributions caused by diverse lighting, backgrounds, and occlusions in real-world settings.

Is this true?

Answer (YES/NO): NO